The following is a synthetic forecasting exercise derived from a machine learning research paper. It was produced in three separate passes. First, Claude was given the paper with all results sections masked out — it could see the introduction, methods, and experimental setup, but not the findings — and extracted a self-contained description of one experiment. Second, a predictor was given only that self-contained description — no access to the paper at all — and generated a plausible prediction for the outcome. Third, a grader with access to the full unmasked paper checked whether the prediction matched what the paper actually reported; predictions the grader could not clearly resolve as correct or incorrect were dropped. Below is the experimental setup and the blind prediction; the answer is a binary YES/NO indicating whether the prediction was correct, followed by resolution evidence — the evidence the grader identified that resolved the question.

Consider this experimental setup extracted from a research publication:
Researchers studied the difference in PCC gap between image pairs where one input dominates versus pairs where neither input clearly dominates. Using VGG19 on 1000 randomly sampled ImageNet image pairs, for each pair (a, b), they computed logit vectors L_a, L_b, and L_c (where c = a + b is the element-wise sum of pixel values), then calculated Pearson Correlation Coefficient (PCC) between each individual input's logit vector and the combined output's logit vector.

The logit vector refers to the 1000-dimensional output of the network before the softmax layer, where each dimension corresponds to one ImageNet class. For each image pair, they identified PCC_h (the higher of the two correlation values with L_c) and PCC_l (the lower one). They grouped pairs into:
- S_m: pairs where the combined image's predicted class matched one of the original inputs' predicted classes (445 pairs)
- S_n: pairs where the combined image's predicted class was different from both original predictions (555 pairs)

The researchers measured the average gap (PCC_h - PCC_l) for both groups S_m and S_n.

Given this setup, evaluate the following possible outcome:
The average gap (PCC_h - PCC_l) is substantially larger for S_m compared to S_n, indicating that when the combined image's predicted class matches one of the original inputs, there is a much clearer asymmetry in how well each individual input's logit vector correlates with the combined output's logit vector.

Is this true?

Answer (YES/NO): YES